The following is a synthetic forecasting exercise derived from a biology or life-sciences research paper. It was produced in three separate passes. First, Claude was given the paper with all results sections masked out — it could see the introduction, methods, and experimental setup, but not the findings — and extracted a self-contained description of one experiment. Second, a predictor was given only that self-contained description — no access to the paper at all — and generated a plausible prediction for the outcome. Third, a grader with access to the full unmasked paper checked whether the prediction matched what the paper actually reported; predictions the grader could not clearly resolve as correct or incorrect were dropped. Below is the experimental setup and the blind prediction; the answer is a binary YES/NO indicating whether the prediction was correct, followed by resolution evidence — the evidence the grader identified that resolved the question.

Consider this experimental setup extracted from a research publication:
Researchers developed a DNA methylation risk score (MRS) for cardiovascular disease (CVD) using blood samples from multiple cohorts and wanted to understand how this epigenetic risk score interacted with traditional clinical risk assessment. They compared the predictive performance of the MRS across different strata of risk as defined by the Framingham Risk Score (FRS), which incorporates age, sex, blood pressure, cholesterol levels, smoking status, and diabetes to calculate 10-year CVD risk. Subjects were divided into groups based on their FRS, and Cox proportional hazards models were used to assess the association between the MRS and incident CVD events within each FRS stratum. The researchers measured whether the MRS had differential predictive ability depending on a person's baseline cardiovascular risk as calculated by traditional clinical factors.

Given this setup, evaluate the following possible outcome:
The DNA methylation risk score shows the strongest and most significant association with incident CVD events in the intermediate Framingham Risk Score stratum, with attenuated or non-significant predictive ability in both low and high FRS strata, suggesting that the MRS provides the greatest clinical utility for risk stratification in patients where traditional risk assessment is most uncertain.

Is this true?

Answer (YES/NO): NO